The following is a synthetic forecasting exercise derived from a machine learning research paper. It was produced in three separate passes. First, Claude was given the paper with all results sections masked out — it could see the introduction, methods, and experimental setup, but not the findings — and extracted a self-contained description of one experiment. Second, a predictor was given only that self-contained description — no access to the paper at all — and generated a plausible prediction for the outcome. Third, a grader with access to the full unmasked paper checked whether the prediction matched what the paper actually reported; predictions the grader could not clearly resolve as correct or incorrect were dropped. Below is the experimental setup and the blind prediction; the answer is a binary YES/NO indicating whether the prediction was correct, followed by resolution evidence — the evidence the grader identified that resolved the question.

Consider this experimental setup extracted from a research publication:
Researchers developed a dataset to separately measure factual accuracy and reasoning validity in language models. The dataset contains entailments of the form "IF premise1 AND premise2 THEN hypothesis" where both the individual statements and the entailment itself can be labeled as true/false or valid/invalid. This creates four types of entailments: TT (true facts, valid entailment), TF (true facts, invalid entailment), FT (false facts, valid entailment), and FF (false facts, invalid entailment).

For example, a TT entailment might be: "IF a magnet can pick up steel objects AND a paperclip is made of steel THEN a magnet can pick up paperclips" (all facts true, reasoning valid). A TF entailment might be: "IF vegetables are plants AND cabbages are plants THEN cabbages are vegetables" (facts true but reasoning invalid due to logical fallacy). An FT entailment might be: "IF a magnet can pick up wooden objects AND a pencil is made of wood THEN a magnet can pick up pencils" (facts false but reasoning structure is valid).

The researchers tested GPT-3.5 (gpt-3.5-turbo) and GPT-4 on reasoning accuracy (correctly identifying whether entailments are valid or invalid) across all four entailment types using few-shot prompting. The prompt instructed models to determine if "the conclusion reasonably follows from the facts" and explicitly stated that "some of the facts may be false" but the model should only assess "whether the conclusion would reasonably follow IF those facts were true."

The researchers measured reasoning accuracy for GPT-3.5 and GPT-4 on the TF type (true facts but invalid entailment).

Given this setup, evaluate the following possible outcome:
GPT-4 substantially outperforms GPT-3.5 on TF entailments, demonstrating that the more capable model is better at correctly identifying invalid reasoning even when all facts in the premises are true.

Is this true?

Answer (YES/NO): YES